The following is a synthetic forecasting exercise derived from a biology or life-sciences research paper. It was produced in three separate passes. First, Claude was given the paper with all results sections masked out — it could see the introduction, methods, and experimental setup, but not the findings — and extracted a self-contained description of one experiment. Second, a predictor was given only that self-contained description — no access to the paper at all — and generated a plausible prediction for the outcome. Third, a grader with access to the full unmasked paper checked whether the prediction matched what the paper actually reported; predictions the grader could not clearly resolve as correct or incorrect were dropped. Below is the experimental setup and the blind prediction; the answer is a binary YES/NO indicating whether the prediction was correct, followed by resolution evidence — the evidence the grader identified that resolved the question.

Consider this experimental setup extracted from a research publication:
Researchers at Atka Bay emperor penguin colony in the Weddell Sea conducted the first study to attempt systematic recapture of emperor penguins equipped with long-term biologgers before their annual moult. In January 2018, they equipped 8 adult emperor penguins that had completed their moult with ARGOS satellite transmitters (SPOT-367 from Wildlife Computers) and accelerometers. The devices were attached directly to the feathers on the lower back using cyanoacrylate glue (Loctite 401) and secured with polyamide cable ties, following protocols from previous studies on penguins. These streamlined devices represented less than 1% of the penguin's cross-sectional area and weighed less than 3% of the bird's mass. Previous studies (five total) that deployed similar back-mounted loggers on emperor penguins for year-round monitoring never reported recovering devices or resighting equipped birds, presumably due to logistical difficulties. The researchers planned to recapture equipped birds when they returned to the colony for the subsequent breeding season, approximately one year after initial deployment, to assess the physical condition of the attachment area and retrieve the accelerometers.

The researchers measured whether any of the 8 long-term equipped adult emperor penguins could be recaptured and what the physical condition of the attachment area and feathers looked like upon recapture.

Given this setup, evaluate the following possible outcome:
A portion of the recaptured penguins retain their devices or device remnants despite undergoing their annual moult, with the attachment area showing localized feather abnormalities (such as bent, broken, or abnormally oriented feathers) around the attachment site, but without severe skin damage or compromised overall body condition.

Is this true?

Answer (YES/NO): NO